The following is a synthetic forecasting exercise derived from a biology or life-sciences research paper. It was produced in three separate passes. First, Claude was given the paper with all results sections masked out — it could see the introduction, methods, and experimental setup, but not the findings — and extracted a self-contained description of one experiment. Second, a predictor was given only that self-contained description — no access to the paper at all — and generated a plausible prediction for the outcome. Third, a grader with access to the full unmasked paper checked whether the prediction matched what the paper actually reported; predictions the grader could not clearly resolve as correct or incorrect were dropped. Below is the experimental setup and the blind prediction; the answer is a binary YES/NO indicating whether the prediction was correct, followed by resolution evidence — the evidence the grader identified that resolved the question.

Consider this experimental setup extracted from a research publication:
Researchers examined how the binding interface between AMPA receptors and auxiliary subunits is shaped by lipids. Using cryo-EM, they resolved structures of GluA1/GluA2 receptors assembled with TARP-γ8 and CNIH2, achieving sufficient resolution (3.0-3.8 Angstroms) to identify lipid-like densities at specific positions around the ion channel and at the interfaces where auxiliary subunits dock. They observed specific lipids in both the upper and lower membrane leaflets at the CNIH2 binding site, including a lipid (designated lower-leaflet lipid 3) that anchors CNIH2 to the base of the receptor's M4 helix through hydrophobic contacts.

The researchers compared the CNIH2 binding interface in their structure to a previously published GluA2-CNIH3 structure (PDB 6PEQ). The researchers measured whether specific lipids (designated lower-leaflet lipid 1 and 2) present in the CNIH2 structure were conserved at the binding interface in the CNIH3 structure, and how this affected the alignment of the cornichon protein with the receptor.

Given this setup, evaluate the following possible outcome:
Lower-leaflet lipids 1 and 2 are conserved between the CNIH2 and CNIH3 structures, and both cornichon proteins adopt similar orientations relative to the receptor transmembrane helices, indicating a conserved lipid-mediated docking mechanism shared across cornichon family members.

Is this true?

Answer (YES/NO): NO